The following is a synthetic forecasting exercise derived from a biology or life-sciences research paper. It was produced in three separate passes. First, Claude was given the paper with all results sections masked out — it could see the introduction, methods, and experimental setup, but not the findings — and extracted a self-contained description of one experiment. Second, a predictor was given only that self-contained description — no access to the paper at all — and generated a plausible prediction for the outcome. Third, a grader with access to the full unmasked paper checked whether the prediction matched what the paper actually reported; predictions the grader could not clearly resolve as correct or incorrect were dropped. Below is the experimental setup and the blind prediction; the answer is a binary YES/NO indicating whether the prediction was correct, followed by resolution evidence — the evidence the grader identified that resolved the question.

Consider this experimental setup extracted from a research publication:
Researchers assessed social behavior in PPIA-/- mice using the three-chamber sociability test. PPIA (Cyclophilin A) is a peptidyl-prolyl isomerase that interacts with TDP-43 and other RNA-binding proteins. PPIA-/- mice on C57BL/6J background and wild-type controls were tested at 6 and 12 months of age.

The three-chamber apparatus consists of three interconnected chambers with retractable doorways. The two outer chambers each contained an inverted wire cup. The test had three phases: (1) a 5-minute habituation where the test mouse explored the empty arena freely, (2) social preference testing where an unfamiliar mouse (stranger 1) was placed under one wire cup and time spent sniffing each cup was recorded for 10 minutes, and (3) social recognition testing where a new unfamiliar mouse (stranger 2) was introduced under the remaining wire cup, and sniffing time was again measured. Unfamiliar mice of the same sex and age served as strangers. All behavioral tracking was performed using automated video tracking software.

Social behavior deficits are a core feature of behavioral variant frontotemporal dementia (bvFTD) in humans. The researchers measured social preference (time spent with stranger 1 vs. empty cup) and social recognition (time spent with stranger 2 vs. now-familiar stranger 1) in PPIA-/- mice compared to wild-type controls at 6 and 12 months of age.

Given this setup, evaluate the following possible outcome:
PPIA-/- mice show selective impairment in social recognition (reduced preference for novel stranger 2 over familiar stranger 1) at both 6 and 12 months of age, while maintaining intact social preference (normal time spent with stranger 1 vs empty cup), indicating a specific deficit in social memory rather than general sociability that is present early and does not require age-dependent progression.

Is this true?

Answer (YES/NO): NO